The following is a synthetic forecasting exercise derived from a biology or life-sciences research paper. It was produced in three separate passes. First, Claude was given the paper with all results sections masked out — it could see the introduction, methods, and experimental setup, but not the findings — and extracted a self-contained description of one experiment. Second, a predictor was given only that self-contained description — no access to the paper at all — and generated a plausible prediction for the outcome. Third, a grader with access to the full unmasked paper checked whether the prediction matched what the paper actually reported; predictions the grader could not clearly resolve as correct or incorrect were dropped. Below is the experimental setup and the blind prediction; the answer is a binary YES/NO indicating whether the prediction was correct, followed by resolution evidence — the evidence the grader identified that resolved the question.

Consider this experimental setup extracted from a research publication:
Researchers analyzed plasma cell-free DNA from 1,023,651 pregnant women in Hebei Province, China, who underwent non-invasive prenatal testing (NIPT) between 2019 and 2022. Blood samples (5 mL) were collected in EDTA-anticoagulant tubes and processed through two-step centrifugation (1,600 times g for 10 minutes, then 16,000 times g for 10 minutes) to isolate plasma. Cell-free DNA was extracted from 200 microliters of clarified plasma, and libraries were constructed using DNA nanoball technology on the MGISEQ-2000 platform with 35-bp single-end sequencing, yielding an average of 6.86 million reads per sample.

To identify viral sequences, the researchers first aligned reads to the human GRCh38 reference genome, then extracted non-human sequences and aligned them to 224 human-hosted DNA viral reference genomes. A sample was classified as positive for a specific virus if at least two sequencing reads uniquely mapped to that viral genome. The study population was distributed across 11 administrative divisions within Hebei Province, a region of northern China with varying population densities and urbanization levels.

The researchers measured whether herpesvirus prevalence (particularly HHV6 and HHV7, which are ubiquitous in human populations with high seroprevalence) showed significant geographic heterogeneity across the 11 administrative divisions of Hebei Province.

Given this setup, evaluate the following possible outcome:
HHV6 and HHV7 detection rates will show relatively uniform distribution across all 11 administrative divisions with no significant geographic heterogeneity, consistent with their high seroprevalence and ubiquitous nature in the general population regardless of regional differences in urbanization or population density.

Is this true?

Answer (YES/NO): NO